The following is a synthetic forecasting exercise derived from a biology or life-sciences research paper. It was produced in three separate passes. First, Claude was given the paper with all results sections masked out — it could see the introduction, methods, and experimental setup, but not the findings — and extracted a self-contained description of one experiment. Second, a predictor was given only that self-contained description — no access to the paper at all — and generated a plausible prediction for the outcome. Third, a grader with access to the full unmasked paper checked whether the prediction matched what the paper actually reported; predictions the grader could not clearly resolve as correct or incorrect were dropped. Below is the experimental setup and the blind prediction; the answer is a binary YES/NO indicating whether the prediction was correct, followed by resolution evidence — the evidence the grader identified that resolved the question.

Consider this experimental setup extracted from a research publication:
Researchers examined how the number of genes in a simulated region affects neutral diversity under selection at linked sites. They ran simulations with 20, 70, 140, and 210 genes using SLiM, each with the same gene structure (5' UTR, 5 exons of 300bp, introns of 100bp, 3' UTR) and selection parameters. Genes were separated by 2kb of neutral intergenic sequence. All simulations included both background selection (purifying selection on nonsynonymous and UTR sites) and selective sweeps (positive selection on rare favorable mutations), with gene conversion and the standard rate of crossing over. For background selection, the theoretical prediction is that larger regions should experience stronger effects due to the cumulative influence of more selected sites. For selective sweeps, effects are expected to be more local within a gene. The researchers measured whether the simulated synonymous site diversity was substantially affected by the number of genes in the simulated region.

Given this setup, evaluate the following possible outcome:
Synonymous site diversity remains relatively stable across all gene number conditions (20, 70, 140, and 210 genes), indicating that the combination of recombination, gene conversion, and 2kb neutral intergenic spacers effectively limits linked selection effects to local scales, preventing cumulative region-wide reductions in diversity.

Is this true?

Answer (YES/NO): NO